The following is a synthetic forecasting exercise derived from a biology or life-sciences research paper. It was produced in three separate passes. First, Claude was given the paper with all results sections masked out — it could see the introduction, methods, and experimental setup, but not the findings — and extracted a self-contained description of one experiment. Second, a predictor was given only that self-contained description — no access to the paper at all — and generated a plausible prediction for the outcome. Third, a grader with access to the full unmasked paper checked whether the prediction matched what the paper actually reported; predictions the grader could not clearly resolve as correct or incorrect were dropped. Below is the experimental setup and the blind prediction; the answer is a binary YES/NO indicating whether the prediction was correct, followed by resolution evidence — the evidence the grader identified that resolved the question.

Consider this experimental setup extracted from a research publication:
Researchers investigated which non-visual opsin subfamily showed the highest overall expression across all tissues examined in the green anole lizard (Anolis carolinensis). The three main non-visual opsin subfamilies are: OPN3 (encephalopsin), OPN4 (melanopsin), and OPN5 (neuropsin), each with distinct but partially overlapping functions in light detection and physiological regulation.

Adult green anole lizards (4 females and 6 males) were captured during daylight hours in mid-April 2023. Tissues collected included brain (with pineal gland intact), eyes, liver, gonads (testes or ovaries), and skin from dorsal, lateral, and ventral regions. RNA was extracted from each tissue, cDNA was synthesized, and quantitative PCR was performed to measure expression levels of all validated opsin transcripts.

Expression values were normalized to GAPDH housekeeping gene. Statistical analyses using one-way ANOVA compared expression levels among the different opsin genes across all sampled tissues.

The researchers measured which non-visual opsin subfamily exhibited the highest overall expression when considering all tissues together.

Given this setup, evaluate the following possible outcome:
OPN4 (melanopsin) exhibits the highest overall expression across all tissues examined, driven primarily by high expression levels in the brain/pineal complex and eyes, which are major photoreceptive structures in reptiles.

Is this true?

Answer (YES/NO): NO